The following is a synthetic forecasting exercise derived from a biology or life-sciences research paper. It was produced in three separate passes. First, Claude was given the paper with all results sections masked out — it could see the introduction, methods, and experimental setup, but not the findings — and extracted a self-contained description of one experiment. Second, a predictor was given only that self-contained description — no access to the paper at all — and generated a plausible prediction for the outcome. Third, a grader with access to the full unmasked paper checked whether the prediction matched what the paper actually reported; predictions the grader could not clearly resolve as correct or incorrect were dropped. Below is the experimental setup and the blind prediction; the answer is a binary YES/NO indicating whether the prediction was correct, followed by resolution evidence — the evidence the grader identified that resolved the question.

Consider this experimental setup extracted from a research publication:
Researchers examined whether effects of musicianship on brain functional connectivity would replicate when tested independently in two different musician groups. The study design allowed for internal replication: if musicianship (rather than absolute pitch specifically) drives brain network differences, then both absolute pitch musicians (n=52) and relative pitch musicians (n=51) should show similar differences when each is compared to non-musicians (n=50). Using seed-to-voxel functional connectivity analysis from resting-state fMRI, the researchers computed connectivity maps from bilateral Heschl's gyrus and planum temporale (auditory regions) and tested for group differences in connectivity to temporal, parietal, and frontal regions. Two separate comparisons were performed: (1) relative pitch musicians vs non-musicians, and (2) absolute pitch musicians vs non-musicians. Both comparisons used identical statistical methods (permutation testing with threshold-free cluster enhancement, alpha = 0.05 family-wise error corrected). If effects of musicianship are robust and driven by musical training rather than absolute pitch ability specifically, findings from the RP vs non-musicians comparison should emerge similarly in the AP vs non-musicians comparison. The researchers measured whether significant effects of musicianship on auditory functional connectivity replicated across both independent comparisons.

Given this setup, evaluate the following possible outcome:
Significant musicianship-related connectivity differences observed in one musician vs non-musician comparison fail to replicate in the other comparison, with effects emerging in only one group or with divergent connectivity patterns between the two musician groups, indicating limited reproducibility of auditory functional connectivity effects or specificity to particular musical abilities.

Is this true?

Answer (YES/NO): NO